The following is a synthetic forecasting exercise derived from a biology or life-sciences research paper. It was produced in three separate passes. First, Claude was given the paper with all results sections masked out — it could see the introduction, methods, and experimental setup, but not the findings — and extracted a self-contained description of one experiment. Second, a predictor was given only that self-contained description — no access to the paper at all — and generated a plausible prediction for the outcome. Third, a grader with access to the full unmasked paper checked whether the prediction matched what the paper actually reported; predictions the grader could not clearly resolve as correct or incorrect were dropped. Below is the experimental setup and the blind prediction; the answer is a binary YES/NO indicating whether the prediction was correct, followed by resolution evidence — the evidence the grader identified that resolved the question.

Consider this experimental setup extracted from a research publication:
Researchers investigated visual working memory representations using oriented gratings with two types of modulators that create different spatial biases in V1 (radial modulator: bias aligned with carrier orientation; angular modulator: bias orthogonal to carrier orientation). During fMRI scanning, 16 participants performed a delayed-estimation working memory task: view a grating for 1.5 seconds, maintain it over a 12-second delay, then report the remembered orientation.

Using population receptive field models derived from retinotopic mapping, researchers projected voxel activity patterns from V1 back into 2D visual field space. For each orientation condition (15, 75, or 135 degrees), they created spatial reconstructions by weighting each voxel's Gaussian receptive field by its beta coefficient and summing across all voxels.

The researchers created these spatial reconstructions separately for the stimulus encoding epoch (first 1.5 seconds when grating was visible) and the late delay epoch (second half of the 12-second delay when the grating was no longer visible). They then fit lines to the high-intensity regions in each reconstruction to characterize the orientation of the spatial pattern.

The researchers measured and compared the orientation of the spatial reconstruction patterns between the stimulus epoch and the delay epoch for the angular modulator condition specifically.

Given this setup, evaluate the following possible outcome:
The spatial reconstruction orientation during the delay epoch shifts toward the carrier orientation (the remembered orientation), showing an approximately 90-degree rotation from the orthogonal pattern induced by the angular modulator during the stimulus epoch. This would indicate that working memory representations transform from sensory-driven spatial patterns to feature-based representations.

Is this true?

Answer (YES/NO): YES